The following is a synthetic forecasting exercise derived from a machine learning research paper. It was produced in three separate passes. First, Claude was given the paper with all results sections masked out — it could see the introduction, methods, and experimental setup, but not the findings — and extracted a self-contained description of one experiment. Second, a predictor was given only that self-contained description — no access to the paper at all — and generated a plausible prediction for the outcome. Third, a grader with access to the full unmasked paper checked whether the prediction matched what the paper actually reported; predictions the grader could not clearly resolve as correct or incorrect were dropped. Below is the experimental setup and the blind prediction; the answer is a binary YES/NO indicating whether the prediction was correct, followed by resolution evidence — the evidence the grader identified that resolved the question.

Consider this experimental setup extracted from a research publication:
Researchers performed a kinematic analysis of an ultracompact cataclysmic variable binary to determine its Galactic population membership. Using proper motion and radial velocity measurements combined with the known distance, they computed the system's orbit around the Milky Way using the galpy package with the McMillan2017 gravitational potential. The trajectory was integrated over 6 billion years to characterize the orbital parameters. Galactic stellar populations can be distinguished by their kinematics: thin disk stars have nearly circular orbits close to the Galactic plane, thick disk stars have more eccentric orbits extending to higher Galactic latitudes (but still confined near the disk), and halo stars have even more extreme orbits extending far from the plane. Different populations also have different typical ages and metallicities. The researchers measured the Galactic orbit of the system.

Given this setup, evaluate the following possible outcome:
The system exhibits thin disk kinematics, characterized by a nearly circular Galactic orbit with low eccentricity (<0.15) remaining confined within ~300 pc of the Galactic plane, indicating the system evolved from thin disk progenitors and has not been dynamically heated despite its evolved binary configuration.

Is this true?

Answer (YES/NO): NO